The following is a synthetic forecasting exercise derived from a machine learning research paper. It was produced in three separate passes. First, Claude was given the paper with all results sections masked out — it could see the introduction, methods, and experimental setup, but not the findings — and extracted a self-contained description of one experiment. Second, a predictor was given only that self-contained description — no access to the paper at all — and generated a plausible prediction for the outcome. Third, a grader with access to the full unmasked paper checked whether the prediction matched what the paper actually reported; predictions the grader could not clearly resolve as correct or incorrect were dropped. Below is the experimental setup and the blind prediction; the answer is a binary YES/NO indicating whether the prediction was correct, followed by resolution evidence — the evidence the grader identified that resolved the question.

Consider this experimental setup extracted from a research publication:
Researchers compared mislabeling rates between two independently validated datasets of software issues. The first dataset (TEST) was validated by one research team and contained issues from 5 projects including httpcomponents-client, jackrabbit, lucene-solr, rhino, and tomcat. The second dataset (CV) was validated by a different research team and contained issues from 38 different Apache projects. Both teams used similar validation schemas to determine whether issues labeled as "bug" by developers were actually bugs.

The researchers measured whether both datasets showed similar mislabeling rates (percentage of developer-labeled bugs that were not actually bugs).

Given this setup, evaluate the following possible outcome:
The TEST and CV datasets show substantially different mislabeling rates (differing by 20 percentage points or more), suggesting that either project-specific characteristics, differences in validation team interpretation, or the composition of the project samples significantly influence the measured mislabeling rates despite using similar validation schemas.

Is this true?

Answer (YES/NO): NO